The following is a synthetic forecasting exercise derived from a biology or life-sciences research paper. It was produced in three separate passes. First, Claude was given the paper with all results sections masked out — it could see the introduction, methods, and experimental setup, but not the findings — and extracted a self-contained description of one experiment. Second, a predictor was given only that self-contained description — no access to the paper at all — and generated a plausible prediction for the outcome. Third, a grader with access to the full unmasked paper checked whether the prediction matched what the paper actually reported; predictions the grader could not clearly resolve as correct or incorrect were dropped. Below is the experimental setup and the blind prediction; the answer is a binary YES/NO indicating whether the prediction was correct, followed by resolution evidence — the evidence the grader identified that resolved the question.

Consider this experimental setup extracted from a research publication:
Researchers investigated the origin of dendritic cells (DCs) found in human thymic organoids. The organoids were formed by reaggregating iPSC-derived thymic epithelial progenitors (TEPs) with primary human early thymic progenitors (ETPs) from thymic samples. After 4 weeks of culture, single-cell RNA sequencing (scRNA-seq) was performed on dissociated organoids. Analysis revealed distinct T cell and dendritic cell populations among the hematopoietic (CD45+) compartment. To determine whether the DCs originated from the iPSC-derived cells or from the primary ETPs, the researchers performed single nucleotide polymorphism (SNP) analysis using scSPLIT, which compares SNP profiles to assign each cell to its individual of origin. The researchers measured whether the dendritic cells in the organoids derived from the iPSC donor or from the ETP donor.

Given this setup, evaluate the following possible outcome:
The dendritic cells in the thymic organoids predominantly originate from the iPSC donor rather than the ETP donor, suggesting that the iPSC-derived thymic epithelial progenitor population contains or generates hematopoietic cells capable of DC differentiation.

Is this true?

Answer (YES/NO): NO